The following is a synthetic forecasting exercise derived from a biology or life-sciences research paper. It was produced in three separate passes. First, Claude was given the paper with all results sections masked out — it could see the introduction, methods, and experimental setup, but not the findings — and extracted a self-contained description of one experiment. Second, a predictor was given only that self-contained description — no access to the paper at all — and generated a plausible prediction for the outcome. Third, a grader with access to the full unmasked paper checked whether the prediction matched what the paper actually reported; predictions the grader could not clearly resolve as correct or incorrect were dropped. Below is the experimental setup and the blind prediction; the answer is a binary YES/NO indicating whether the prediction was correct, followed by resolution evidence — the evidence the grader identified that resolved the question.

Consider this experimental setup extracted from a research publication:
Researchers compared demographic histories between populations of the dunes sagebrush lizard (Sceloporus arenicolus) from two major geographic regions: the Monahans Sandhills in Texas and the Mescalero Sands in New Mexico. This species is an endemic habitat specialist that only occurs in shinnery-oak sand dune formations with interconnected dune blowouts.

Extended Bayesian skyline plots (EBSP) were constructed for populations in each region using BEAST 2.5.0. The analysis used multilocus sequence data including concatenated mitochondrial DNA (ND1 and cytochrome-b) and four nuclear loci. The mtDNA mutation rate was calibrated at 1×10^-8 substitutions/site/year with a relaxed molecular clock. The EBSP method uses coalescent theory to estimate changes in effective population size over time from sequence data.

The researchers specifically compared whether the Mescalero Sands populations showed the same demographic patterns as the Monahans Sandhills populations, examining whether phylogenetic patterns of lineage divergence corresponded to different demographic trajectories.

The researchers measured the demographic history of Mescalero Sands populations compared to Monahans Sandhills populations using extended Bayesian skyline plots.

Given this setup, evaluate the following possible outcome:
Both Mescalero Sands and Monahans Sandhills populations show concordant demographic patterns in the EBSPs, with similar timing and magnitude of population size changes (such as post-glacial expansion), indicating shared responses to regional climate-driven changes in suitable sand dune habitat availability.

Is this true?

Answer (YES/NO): NO